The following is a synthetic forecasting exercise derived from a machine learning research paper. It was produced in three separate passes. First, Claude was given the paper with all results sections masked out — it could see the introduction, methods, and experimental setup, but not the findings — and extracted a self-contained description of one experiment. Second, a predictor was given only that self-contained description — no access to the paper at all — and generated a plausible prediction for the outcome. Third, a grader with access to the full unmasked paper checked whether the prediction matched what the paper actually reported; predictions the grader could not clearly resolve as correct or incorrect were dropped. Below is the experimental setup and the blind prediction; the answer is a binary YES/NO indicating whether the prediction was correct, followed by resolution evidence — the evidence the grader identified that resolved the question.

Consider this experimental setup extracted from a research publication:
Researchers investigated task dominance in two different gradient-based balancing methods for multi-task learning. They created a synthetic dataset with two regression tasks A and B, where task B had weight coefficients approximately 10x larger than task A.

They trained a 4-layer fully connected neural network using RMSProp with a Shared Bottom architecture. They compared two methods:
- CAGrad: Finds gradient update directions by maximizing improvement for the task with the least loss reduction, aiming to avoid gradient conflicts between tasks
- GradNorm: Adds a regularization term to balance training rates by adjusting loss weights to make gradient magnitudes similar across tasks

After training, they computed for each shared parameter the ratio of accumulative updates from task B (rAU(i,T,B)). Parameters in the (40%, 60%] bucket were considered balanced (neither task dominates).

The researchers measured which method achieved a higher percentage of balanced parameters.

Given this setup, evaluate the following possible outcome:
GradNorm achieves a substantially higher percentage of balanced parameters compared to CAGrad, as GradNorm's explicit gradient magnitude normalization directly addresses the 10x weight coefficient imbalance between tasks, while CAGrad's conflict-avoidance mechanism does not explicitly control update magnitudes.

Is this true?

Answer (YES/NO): YES